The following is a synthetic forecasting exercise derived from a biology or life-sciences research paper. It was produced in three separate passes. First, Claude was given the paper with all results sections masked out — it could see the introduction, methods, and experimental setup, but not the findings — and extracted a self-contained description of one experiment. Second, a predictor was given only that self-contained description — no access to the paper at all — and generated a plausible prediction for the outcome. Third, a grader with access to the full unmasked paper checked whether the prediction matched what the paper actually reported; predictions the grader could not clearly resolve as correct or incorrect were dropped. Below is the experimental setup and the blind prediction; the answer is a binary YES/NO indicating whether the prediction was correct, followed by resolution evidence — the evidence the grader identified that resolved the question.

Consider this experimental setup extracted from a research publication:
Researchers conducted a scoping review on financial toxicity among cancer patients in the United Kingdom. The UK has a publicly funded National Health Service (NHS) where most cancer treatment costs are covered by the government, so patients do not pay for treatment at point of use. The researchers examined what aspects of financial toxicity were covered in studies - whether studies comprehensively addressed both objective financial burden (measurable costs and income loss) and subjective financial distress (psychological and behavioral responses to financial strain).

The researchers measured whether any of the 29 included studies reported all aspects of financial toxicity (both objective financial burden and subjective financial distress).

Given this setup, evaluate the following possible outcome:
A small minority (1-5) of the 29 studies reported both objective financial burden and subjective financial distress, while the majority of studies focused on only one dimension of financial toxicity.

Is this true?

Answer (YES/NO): NO